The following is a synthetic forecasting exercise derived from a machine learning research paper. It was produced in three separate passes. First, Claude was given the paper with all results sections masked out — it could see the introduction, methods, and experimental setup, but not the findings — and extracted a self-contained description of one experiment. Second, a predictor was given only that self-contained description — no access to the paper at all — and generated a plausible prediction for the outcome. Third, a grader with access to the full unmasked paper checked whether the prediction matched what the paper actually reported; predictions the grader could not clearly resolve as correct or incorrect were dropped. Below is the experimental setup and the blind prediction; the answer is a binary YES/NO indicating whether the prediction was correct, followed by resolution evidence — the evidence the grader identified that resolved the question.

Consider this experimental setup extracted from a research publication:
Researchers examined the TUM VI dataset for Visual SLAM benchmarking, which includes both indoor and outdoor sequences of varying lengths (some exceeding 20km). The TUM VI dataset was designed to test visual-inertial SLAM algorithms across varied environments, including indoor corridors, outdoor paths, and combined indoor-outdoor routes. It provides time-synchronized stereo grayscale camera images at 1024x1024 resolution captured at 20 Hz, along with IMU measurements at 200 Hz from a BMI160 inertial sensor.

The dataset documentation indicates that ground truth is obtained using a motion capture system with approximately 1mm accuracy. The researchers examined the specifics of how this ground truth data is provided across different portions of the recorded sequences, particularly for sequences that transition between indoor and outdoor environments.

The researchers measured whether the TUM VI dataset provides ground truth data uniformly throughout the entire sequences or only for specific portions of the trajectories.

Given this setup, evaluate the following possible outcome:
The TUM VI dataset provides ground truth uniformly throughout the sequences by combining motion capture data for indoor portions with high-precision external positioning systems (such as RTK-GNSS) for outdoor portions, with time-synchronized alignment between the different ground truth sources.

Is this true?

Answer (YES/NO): NO